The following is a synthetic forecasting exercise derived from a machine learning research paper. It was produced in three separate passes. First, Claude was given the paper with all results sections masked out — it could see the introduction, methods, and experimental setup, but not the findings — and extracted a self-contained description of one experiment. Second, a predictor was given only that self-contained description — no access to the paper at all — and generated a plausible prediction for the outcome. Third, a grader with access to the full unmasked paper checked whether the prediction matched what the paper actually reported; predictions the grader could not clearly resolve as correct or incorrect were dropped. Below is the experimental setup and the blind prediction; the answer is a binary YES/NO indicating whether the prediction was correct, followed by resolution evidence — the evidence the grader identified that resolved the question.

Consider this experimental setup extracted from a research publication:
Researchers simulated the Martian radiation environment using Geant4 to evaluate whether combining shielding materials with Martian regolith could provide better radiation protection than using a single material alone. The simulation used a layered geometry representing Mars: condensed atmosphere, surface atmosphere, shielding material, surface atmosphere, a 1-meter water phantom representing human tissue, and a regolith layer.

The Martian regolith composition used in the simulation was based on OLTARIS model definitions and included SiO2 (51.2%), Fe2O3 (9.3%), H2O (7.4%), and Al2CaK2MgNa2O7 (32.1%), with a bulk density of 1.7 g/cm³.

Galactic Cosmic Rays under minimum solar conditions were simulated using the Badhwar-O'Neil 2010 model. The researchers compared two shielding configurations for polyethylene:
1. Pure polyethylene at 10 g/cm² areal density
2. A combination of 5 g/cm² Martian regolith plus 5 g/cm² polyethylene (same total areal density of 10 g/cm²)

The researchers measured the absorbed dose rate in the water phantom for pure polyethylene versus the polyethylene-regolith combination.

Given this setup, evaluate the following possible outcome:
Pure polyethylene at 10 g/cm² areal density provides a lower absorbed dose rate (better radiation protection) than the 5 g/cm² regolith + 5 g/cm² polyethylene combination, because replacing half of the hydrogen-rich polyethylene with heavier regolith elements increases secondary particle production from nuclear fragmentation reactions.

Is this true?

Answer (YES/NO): YES